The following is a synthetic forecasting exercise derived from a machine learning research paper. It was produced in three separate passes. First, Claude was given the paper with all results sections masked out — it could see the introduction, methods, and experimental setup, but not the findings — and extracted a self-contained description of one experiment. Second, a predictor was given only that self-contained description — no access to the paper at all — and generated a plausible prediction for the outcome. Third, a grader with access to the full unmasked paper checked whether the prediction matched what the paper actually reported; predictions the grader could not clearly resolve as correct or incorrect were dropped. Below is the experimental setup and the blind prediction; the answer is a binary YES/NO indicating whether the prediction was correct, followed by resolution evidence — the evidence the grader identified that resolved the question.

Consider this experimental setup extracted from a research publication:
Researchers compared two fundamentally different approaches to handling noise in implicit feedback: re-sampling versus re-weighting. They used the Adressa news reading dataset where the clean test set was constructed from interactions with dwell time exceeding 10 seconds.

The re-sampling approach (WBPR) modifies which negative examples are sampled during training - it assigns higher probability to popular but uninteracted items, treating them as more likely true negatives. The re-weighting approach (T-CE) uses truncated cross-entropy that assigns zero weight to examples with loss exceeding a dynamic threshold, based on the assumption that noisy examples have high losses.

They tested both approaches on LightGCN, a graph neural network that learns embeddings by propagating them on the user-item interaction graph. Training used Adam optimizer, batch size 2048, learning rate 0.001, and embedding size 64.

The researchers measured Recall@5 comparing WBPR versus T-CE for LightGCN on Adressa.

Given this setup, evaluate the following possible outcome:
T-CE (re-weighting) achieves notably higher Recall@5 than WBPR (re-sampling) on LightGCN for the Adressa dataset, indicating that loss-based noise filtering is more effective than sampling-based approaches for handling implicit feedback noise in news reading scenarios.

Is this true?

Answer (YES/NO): NO